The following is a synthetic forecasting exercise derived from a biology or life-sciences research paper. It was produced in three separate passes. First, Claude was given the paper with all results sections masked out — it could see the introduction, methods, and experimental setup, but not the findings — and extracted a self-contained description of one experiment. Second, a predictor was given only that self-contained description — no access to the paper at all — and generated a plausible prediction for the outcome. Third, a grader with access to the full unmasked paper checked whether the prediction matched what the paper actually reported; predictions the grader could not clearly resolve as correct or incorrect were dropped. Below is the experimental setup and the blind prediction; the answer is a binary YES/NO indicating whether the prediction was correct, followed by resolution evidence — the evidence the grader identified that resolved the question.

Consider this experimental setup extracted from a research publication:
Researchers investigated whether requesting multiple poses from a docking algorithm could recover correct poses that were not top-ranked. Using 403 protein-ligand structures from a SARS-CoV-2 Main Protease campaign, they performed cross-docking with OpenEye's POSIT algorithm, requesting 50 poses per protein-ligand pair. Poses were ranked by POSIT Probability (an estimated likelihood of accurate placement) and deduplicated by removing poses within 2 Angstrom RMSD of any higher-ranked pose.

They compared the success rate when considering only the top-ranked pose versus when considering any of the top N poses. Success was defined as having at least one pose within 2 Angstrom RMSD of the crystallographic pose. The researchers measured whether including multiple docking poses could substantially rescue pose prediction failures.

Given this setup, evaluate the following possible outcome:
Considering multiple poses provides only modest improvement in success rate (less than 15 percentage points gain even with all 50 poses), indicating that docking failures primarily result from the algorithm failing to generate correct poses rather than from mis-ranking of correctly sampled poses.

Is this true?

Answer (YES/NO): NO